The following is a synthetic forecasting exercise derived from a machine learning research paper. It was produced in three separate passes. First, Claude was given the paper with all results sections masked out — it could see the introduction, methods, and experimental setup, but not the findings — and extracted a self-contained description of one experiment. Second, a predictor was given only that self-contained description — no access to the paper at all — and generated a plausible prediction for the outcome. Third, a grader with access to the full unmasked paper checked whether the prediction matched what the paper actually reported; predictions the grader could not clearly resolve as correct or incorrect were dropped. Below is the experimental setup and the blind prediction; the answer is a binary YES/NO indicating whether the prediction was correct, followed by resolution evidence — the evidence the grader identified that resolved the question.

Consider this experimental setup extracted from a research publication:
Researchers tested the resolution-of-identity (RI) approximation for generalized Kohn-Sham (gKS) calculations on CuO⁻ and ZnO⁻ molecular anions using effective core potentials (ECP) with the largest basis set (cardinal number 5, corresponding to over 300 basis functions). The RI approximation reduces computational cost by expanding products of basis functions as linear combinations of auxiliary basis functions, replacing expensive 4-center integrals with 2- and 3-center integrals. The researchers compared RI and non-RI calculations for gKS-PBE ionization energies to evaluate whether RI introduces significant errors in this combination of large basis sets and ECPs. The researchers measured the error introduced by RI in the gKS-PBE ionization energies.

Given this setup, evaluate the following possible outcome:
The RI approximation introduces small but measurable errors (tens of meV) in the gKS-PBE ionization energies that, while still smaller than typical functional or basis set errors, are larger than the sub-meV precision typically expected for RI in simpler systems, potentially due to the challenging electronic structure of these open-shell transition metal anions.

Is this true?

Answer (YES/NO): NO